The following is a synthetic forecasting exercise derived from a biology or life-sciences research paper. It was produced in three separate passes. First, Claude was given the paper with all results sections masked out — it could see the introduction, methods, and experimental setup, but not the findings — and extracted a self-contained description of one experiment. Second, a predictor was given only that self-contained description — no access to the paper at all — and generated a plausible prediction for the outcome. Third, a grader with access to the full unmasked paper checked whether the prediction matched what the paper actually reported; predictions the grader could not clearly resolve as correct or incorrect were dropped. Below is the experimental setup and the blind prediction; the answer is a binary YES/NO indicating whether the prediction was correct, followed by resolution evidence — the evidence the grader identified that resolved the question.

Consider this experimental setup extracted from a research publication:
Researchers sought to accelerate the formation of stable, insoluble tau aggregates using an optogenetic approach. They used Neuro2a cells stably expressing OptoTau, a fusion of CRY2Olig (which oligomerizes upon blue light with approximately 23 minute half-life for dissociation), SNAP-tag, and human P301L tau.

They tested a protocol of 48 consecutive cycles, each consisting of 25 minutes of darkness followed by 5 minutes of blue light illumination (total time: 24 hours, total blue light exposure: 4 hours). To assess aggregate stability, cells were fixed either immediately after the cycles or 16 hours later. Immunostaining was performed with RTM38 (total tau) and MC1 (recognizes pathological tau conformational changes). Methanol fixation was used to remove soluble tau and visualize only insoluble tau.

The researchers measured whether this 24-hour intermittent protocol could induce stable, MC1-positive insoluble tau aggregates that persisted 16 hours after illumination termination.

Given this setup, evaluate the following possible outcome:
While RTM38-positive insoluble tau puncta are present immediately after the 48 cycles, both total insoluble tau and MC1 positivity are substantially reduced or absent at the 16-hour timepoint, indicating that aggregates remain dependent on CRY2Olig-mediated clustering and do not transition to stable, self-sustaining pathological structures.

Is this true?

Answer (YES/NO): NO